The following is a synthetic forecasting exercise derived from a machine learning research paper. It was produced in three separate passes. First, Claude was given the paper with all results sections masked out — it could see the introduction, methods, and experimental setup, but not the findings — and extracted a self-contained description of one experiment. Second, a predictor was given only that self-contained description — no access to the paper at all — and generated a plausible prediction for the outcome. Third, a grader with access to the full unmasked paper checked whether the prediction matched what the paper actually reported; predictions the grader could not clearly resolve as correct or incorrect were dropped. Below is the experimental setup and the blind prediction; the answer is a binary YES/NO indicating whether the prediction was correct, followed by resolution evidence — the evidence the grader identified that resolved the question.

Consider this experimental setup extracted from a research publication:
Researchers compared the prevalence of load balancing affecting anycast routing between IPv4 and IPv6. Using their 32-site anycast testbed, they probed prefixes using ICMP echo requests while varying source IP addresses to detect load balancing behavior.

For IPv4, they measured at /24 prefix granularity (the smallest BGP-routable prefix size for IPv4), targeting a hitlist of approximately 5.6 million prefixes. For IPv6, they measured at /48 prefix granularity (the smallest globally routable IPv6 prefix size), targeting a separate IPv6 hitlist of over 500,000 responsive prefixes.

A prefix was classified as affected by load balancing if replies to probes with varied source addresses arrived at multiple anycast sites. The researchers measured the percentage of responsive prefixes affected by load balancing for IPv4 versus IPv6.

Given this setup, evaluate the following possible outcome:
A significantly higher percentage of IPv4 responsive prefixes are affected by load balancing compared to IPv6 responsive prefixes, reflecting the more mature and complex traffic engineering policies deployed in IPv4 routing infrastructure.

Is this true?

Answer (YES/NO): NO